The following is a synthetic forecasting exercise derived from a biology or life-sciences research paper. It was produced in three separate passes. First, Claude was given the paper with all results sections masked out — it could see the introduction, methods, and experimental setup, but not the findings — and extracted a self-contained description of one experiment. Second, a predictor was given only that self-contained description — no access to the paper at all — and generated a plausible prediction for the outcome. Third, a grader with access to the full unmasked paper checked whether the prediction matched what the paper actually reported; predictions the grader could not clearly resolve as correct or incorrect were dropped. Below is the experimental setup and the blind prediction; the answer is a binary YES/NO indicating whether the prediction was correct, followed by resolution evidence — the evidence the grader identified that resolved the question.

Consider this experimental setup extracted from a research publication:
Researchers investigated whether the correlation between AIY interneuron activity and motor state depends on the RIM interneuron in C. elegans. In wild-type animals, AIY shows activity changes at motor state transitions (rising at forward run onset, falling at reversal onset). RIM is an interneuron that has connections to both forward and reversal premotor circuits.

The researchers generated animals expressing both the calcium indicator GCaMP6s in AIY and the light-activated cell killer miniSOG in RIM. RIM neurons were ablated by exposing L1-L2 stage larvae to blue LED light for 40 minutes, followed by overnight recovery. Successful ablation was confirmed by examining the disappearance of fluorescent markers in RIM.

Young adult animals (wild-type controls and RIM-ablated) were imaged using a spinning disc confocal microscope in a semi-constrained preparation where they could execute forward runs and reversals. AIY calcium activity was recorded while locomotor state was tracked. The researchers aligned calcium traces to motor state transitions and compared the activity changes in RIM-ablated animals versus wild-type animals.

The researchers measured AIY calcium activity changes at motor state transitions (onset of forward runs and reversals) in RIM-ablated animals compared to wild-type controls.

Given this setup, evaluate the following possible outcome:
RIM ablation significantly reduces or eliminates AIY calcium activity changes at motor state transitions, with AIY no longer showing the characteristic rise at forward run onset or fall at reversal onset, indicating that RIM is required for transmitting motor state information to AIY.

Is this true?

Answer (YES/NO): YES